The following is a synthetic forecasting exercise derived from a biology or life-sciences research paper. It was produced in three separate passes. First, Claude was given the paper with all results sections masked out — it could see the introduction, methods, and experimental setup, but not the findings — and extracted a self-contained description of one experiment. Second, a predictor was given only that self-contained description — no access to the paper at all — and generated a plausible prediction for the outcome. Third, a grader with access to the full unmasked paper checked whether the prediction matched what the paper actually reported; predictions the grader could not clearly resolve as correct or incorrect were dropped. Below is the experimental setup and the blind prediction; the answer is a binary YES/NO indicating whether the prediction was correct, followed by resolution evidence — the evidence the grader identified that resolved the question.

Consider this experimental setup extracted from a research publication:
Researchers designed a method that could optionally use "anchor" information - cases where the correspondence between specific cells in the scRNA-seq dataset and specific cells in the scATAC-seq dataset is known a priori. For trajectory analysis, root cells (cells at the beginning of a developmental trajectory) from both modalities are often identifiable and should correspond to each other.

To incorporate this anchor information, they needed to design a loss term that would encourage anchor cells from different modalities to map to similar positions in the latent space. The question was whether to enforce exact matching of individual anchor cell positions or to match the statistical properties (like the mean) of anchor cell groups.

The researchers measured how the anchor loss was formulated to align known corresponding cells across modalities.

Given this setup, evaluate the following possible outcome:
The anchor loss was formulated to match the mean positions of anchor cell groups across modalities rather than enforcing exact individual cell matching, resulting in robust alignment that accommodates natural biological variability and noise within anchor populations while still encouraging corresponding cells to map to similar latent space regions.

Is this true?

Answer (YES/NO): YES